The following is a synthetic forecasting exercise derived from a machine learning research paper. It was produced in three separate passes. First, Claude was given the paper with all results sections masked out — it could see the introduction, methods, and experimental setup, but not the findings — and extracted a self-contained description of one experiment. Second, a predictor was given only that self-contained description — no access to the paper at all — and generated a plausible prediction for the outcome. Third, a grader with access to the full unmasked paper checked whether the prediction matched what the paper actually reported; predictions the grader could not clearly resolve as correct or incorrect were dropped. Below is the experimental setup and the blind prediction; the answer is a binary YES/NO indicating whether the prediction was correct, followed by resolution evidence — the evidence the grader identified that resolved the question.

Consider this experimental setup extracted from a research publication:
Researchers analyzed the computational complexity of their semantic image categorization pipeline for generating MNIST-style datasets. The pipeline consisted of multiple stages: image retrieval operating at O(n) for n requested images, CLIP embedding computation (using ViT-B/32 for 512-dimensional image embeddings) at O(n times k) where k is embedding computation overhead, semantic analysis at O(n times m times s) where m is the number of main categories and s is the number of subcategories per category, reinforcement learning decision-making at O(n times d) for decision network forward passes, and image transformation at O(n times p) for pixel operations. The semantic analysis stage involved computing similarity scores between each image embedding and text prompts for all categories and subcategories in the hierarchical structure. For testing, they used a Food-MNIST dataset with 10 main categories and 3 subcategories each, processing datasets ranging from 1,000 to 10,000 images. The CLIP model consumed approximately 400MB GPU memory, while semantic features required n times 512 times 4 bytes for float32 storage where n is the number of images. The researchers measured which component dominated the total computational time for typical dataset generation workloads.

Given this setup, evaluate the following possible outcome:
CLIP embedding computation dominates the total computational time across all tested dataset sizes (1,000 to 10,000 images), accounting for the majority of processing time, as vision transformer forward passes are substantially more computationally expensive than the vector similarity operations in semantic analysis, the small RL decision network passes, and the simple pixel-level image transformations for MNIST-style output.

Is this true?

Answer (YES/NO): NO